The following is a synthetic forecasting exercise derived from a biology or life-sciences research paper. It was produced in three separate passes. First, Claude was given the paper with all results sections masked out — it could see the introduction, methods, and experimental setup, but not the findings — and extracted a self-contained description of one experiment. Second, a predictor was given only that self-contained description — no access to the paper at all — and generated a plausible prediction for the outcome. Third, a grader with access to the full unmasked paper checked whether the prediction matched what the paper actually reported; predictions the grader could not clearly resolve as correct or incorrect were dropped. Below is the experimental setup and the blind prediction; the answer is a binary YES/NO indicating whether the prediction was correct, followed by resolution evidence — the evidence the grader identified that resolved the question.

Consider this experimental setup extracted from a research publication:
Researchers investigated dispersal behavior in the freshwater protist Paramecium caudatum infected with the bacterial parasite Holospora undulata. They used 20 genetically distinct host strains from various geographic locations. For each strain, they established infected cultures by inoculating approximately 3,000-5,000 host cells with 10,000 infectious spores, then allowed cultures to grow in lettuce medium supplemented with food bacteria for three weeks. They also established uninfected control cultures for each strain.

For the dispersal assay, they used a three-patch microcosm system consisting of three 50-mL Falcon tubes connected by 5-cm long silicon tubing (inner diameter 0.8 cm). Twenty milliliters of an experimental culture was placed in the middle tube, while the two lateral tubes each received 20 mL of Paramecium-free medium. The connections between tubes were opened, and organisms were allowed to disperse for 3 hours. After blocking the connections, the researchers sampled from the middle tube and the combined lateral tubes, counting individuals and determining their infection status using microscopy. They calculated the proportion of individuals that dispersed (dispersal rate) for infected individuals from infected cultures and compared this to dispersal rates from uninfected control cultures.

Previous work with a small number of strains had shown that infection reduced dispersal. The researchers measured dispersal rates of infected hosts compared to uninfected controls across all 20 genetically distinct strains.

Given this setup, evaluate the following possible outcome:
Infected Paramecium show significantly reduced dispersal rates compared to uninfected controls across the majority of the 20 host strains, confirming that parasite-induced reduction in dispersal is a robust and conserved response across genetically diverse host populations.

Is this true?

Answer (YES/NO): NO